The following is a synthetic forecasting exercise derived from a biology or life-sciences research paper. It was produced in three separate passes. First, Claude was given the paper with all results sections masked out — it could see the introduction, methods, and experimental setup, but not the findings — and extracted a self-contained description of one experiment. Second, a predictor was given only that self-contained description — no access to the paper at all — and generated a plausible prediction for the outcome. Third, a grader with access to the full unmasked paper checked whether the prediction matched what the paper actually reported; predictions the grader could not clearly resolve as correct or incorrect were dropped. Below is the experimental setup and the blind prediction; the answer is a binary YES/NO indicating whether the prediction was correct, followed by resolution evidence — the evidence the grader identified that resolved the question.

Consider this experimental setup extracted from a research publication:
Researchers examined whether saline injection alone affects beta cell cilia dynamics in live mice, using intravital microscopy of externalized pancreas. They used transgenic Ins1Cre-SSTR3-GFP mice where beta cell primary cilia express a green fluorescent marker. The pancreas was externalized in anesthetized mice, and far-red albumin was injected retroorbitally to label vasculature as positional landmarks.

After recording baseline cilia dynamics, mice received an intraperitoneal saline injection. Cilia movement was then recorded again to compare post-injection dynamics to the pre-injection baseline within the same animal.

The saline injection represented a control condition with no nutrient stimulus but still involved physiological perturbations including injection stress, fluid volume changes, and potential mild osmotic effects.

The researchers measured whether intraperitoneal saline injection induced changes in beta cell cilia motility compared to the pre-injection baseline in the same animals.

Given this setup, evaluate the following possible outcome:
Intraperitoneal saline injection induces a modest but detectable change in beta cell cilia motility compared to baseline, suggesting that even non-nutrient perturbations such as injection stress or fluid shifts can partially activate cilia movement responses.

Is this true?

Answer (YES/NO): NO